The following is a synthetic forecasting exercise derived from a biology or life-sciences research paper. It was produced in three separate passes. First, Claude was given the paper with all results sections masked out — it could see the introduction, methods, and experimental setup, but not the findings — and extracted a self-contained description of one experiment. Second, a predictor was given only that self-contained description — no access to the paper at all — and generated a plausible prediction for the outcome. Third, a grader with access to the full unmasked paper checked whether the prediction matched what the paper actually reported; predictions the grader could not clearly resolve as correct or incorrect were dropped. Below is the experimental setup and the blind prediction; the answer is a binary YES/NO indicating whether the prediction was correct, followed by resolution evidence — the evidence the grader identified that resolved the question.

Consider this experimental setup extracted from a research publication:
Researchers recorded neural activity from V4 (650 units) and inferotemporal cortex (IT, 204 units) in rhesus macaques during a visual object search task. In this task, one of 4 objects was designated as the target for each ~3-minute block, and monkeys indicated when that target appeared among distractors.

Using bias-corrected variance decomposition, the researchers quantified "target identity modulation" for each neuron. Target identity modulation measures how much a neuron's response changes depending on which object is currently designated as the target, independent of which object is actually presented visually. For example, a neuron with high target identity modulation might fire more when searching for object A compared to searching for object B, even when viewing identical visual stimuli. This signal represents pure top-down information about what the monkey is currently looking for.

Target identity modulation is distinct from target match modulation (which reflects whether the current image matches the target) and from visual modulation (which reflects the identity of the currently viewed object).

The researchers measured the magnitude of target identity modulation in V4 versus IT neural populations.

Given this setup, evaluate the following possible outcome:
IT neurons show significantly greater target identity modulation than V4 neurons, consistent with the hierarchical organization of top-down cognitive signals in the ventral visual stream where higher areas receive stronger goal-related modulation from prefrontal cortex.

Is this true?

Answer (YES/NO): NO